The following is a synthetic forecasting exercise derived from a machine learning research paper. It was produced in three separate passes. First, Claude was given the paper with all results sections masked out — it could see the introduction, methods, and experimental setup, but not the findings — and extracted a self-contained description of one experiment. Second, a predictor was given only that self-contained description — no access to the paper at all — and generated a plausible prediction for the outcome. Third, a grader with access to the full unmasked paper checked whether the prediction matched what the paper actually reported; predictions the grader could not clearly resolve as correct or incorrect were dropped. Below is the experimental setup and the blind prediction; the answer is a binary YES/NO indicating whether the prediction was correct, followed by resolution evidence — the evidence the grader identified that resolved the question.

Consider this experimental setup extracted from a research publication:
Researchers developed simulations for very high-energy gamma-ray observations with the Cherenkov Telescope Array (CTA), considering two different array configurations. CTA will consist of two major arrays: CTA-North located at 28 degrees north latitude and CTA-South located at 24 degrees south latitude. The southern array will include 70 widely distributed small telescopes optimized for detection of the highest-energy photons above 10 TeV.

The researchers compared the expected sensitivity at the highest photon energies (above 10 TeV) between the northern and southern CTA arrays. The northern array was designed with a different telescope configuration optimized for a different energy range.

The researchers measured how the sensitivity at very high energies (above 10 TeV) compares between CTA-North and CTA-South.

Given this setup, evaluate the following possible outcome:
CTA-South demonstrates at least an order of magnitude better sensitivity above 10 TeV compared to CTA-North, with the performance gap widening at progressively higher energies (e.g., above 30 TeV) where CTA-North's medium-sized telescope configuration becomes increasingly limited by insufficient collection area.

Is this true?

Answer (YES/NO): NO